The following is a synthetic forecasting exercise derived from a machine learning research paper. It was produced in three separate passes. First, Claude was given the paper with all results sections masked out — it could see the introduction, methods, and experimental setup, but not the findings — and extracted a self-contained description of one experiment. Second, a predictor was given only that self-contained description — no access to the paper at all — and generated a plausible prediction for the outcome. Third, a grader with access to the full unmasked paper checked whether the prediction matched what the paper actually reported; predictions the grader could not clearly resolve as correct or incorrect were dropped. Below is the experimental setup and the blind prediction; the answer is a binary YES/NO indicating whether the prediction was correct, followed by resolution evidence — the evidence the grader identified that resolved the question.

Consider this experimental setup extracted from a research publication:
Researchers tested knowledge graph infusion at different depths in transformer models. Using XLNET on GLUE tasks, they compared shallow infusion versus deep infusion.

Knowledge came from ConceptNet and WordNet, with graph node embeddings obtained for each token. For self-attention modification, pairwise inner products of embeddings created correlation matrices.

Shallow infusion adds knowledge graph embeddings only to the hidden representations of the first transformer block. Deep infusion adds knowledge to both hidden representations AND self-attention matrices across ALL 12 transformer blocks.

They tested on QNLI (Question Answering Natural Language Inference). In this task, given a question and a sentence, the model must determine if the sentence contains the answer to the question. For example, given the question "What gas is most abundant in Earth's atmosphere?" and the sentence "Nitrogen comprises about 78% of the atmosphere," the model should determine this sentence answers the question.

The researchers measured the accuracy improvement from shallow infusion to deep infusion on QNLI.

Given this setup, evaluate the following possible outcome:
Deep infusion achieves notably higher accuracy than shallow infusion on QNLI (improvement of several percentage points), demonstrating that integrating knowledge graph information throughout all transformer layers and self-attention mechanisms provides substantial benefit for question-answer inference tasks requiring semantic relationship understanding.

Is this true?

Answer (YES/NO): YES